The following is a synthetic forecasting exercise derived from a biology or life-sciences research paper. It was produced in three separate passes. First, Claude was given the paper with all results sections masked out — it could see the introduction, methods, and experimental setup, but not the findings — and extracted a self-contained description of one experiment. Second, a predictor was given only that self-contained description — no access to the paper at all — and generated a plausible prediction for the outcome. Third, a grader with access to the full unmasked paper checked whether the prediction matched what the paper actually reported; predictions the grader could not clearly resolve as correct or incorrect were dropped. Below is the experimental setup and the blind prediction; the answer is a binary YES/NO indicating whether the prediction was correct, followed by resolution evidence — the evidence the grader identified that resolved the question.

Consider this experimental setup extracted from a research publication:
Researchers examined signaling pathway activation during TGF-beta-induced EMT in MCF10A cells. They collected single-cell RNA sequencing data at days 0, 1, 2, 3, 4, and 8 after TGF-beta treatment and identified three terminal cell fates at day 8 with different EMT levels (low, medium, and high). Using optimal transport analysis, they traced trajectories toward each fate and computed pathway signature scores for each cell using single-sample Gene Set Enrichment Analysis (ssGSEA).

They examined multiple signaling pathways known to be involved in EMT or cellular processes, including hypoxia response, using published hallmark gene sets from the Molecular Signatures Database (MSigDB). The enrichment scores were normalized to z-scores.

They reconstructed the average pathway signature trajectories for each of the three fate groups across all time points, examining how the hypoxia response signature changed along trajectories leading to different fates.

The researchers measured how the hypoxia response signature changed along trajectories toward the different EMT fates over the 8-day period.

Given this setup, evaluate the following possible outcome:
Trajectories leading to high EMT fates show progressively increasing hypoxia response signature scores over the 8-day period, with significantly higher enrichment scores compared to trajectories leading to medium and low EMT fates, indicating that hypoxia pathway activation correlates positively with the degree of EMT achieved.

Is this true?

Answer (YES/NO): NO